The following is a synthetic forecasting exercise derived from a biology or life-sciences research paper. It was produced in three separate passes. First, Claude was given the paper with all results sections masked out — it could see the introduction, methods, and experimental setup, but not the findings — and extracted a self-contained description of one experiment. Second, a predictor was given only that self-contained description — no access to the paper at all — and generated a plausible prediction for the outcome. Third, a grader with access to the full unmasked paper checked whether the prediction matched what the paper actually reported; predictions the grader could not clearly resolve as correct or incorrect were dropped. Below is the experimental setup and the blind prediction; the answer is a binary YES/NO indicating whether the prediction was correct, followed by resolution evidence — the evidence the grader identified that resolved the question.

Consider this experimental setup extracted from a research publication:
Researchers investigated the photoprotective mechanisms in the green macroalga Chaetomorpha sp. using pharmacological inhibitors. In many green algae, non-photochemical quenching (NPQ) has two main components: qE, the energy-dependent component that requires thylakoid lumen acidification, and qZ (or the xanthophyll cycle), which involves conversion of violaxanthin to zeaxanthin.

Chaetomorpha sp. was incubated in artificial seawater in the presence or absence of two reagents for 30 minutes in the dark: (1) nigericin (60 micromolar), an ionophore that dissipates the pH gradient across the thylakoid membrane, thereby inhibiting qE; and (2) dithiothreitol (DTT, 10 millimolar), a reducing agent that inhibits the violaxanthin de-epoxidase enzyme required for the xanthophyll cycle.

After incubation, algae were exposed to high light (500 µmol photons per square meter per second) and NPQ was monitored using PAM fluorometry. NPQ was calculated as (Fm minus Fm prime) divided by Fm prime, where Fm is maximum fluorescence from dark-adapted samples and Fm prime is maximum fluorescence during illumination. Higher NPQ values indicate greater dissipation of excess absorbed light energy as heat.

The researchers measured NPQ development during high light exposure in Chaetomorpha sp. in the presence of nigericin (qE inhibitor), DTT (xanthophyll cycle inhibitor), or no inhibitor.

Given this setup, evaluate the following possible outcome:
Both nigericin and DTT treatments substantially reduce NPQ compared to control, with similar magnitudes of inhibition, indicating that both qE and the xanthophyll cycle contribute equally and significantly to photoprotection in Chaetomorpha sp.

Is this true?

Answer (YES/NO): NO